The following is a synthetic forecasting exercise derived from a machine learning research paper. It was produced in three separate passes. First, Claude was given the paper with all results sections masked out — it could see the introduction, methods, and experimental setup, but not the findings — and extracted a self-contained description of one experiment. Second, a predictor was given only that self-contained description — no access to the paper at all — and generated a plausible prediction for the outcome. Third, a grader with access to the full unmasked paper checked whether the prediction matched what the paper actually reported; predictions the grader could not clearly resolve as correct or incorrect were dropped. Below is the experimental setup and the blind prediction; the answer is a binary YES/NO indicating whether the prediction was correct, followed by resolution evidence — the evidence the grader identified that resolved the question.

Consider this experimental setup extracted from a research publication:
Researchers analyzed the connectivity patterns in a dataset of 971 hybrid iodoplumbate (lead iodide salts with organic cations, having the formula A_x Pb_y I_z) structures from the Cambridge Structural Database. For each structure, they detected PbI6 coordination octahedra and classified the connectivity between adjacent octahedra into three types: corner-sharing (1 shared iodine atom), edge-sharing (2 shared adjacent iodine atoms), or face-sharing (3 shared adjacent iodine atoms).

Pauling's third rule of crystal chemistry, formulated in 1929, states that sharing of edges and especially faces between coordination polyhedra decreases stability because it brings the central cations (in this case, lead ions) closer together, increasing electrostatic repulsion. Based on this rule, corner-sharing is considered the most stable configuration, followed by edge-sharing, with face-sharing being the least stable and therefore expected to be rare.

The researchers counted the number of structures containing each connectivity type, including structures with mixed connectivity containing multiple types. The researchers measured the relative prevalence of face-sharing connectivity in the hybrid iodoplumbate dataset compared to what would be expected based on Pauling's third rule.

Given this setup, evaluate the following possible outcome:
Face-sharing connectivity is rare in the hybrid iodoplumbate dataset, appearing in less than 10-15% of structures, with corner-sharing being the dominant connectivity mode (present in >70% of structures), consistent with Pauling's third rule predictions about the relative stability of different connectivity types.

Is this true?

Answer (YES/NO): NO